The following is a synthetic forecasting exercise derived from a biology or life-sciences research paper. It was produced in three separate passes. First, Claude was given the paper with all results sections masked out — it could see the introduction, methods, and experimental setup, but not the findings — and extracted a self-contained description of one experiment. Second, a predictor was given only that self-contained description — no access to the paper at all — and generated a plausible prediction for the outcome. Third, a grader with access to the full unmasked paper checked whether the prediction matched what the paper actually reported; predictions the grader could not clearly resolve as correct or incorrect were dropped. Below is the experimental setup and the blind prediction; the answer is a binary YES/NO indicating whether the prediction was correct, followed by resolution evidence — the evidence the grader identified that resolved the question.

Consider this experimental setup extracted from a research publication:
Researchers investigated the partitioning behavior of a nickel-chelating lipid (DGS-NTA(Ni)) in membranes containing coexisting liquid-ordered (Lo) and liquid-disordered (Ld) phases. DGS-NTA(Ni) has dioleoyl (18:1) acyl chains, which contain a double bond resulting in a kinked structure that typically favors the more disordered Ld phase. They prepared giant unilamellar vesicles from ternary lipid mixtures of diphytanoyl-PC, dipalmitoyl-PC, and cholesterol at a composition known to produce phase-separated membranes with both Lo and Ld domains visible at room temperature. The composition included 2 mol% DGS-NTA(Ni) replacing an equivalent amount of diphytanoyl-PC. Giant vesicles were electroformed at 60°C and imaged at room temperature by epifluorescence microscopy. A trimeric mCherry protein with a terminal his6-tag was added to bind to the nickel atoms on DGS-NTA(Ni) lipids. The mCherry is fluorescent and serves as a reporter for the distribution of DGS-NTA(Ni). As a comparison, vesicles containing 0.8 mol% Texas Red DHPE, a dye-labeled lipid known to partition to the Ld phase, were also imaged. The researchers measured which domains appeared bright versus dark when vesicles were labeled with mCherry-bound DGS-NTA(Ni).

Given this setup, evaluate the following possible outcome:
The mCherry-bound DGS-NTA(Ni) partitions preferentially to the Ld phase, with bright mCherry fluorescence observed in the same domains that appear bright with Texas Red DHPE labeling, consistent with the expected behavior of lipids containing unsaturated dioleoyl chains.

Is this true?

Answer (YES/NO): YES